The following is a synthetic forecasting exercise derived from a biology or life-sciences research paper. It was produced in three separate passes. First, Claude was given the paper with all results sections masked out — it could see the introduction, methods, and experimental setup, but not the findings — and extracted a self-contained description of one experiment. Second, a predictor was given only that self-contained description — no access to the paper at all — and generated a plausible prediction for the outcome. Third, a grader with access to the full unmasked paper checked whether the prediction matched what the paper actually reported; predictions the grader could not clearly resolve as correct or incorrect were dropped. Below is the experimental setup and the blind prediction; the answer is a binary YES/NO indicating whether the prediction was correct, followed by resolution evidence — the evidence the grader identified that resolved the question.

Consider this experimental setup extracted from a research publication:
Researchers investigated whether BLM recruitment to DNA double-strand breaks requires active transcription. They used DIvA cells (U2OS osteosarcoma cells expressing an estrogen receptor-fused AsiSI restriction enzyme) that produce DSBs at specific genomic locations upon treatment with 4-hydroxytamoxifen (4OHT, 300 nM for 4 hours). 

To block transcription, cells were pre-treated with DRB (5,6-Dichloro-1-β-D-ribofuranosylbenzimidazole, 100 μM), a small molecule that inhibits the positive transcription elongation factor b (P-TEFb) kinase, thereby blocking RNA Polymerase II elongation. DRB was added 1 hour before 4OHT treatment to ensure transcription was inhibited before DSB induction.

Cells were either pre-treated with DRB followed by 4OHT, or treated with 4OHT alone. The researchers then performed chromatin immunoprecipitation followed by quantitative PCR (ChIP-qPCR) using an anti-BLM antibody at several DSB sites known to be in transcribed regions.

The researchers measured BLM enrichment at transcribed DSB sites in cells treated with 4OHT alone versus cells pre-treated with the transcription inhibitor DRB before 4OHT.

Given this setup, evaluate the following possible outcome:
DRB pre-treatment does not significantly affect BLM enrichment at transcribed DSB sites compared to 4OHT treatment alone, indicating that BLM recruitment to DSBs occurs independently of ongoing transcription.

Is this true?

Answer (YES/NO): NO